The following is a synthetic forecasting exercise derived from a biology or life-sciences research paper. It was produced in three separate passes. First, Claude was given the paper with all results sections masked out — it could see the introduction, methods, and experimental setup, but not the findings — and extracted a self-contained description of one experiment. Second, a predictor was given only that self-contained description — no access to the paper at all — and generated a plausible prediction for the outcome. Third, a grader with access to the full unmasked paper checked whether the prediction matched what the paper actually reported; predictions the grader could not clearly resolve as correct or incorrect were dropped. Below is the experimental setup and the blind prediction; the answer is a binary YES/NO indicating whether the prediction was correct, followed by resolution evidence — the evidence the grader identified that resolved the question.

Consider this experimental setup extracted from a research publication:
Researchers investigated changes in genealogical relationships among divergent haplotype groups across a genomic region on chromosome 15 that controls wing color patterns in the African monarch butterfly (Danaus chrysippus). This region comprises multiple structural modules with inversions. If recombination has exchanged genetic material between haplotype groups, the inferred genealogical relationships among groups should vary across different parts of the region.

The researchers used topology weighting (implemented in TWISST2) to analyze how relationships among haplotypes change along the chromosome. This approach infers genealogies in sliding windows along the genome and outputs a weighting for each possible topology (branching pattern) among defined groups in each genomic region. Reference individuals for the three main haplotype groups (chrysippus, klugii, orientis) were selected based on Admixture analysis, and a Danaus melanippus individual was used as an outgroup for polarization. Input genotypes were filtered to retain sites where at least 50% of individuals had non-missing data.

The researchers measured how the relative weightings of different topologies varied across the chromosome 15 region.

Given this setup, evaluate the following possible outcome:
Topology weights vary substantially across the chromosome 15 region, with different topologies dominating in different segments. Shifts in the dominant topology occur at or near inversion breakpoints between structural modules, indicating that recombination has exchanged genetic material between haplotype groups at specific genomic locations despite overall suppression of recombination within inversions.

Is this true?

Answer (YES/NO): NO